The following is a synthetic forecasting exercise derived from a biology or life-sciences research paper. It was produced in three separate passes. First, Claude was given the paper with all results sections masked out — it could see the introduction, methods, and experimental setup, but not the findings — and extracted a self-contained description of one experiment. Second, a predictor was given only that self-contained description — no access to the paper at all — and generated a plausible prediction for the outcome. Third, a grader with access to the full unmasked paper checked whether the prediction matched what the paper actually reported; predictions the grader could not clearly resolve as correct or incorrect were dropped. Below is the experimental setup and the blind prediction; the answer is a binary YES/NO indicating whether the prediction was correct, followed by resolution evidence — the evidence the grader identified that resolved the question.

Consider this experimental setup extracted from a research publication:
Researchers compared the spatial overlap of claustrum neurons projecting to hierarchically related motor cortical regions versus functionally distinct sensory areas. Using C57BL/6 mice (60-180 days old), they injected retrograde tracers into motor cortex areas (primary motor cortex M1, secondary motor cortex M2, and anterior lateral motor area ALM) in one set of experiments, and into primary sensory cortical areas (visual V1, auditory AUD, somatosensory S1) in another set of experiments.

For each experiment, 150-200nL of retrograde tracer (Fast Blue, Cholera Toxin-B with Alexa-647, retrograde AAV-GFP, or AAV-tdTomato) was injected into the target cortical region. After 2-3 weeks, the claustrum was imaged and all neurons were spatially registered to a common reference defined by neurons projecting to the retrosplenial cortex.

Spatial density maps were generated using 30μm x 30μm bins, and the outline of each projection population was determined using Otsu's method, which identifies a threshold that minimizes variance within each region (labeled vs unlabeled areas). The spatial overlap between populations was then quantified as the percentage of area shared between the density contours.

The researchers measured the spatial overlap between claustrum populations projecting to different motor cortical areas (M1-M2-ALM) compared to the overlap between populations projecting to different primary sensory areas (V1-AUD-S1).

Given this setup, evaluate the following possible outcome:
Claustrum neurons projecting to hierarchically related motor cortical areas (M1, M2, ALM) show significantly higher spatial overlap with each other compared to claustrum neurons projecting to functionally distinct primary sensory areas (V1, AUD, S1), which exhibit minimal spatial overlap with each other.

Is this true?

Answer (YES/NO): YES